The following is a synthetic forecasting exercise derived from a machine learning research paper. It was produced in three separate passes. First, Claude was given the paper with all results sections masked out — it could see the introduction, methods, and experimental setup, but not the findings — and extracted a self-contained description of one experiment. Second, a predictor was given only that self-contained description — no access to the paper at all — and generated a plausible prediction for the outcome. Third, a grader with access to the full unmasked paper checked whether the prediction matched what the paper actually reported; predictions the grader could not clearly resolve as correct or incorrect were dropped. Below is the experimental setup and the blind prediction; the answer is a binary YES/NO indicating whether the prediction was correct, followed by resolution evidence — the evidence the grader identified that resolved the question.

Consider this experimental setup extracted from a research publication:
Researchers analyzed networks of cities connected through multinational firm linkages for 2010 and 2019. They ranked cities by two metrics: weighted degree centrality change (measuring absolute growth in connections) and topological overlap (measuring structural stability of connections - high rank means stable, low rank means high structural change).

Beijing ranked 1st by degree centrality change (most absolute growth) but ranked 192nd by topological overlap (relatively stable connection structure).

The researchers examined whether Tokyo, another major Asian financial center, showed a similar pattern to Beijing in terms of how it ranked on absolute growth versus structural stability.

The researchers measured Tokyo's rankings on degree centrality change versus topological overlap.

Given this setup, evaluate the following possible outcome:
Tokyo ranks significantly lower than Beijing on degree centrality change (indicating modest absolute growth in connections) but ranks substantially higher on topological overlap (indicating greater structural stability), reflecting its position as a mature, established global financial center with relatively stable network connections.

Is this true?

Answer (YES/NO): NO